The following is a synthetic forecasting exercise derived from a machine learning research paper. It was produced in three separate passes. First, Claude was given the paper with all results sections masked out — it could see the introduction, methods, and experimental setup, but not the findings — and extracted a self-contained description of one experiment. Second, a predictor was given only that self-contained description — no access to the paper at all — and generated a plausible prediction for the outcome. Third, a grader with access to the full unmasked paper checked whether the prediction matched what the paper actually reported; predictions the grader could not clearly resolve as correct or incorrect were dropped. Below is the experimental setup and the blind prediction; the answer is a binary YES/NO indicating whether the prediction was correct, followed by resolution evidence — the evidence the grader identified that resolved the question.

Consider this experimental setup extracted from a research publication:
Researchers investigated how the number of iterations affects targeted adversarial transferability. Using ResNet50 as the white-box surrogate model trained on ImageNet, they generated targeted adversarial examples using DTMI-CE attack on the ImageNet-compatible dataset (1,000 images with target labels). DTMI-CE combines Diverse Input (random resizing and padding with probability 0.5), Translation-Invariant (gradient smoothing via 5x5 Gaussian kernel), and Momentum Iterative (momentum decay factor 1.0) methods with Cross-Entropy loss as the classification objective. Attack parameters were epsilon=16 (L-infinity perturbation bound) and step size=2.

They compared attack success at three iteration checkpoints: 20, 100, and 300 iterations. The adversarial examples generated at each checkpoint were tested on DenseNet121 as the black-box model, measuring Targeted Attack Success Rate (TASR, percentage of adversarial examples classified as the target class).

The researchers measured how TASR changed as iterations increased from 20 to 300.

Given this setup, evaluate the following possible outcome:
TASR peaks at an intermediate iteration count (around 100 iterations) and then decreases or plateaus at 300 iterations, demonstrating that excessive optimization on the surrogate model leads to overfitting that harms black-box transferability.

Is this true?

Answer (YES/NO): NO